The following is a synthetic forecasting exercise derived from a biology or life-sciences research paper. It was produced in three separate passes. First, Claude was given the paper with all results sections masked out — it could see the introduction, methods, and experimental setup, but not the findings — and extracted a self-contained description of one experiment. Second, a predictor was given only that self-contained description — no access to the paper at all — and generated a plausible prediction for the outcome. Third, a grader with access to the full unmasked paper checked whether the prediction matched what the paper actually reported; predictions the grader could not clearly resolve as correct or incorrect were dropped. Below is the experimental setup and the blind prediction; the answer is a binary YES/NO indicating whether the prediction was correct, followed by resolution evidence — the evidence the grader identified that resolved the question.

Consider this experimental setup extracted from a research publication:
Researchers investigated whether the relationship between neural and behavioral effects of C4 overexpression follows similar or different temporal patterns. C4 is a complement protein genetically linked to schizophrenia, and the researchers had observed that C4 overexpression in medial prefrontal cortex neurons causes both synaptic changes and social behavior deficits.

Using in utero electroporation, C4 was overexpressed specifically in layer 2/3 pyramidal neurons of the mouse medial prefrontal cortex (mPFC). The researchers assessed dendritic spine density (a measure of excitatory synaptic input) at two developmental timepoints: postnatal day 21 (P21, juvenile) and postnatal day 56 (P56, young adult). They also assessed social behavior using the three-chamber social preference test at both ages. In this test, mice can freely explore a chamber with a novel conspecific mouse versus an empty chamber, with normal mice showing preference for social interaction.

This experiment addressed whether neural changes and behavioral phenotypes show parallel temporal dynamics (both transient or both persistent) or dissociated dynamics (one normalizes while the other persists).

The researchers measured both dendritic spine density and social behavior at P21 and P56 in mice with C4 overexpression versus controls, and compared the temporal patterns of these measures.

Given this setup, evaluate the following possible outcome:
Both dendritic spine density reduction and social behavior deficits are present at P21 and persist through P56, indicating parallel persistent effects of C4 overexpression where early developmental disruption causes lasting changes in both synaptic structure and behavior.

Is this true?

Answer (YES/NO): NO